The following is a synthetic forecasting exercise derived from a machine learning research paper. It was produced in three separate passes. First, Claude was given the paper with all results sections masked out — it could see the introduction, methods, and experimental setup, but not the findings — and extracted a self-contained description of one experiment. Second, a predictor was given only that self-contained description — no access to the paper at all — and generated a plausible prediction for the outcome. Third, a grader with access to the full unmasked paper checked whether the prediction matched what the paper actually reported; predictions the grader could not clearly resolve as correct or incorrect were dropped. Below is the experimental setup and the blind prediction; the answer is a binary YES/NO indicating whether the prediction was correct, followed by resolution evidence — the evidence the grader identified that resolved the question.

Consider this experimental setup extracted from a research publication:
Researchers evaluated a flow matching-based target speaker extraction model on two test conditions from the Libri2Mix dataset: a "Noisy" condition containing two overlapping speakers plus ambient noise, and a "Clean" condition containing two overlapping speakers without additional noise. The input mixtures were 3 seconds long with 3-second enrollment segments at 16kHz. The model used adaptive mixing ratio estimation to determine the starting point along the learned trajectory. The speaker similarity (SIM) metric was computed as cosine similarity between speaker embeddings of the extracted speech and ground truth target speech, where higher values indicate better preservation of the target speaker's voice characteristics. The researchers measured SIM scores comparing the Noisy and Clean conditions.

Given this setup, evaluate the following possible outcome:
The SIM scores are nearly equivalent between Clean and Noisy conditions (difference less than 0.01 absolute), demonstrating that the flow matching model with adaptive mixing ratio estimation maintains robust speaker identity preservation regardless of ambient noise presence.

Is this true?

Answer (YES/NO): NO